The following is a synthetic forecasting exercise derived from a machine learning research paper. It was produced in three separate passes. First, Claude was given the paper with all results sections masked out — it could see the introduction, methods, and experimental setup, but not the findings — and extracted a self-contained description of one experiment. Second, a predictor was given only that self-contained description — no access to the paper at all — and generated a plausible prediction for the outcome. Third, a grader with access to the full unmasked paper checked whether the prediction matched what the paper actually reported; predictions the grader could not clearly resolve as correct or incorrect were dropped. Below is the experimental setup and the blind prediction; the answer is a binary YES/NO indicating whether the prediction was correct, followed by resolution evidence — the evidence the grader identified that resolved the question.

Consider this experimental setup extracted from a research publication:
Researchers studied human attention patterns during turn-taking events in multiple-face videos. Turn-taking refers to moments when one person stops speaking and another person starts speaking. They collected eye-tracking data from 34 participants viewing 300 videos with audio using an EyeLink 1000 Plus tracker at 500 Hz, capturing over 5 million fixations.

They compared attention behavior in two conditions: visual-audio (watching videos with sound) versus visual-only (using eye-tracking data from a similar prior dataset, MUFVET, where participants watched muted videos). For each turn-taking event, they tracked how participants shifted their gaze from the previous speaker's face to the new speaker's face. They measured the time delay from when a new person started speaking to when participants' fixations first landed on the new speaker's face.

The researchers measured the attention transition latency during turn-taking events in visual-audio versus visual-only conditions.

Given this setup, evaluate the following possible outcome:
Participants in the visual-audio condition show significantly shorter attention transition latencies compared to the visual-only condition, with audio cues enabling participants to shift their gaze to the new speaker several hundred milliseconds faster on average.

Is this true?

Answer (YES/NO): NO